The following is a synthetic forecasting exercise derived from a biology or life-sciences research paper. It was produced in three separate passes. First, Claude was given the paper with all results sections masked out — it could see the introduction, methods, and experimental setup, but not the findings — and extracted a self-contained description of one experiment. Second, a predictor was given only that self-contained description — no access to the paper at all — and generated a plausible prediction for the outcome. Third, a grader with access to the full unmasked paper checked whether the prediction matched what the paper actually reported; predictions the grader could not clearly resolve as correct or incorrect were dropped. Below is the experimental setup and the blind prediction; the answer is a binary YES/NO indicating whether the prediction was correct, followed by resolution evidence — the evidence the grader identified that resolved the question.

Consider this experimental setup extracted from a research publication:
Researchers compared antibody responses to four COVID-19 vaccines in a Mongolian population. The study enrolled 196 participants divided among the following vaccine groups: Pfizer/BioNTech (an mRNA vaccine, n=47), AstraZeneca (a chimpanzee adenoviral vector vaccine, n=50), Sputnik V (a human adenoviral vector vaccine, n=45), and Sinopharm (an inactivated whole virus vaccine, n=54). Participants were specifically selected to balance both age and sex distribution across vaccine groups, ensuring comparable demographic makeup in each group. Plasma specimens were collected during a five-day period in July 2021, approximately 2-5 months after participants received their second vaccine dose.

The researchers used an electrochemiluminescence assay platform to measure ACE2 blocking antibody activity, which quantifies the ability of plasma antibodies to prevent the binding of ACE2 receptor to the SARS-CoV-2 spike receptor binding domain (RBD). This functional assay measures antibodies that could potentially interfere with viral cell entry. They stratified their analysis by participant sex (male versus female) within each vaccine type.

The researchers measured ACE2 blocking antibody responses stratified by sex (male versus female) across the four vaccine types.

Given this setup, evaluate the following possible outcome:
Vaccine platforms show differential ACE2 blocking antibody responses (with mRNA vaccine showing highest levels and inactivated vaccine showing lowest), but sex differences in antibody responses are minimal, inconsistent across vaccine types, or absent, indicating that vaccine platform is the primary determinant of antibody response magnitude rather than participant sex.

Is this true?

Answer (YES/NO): YES